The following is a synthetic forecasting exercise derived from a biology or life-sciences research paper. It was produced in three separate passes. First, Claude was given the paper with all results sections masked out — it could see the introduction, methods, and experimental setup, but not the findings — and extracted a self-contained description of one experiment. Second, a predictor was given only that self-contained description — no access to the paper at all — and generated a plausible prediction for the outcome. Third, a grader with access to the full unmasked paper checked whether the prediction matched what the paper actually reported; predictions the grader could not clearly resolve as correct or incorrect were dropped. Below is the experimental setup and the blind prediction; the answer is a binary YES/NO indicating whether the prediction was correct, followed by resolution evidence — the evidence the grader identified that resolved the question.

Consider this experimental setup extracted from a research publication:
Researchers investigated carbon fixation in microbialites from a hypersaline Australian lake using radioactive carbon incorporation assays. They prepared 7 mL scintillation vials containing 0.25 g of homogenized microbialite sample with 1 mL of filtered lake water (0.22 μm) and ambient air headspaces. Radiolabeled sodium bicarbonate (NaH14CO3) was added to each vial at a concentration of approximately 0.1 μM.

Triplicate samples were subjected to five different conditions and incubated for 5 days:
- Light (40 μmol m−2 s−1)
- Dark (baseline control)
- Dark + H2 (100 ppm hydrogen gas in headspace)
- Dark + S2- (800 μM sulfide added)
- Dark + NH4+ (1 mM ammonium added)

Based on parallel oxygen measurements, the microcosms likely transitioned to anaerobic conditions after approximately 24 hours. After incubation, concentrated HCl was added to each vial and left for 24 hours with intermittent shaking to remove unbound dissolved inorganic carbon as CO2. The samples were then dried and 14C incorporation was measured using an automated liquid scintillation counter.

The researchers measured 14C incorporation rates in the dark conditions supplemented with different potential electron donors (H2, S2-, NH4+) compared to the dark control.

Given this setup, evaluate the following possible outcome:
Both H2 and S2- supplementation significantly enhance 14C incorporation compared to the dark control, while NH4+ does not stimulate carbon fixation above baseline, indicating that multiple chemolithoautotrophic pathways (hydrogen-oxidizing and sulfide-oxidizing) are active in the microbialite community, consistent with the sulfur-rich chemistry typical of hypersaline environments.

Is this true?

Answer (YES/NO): NO